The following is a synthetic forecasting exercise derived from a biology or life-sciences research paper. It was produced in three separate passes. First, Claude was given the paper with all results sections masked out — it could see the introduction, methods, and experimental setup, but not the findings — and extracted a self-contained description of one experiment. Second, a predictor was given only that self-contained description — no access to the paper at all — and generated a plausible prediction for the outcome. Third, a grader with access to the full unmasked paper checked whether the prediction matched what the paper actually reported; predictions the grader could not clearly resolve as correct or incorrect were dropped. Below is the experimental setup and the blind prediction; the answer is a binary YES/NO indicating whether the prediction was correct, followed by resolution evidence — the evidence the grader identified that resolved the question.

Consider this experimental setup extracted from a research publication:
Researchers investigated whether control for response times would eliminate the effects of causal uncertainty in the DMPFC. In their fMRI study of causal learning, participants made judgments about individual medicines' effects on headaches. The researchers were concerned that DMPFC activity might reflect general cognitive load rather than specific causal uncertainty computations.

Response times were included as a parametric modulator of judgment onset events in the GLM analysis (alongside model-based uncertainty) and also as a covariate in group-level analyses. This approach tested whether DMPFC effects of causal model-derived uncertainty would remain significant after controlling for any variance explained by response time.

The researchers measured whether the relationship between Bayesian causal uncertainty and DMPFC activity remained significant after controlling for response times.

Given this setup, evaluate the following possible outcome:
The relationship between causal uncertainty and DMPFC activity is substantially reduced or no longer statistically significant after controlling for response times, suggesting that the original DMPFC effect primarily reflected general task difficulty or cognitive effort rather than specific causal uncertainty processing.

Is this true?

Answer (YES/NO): NO